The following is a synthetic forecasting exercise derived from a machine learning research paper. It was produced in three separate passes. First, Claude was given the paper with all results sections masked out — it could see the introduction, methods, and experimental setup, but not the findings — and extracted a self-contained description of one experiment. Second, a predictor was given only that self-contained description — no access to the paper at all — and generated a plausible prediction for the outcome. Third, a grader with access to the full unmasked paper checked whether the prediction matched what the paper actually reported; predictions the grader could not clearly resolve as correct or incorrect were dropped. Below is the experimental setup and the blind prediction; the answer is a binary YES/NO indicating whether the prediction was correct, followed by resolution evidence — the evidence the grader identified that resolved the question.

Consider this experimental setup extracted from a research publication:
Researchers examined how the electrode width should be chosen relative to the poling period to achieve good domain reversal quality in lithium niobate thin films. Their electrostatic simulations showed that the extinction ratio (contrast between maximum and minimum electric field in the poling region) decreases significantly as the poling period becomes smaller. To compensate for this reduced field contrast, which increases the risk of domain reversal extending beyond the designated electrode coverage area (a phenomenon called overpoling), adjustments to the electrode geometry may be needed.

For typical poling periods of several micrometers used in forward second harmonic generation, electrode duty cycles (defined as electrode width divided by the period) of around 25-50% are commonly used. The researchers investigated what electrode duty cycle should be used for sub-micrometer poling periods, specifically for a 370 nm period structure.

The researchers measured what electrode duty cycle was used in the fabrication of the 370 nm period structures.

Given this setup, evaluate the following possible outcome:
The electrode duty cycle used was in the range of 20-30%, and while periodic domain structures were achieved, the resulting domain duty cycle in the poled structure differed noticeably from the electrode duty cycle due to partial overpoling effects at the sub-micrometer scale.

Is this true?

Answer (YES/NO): NO